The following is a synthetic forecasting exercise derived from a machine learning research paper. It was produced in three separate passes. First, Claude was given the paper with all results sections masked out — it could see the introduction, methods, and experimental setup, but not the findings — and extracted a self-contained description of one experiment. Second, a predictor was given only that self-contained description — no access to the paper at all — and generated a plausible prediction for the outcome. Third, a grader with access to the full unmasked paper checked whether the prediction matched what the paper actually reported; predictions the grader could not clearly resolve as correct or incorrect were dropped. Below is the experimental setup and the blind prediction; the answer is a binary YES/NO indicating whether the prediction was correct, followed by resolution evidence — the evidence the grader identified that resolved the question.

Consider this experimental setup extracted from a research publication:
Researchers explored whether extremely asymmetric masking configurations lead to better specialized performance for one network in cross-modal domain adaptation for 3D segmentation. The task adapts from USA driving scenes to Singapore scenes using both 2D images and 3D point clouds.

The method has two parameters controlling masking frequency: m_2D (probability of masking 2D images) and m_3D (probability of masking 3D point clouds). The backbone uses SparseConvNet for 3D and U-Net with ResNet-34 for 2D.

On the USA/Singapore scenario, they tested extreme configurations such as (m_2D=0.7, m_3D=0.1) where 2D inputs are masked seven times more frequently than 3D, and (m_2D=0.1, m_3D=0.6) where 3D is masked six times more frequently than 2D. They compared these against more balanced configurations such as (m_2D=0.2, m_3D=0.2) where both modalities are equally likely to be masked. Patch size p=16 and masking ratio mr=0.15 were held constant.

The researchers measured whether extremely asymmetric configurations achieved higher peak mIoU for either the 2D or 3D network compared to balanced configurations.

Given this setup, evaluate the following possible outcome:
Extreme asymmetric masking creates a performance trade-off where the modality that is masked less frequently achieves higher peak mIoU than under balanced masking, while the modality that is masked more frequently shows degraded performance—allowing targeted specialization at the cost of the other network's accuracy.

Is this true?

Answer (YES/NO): NO